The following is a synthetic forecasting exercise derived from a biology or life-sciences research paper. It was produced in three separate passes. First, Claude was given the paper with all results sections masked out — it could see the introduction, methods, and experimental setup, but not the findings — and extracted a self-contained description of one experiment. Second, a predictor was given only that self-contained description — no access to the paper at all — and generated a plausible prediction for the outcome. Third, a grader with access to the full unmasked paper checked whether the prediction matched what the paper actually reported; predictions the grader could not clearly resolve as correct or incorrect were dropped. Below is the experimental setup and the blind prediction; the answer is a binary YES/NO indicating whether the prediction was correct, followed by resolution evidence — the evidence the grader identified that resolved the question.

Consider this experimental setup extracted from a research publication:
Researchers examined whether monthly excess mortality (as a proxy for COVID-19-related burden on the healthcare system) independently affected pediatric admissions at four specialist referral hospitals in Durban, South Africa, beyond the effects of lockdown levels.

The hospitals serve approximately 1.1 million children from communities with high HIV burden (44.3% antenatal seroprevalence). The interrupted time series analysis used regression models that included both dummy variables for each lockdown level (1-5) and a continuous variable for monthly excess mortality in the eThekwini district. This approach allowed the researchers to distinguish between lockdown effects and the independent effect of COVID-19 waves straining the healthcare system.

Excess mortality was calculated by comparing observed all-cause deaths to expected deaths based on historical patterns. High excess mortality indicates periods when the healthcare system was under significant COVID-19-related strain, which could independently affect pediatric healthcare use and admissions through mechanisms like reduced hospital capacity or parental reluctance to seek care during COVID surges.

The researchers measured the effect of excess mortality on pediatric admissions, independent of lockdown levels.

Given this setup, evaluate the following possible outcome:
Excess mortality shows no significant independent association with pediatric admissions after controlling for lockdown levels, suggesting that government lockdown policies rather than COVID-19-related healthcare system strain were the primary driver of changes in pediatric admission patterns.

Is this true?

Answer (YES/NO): YES